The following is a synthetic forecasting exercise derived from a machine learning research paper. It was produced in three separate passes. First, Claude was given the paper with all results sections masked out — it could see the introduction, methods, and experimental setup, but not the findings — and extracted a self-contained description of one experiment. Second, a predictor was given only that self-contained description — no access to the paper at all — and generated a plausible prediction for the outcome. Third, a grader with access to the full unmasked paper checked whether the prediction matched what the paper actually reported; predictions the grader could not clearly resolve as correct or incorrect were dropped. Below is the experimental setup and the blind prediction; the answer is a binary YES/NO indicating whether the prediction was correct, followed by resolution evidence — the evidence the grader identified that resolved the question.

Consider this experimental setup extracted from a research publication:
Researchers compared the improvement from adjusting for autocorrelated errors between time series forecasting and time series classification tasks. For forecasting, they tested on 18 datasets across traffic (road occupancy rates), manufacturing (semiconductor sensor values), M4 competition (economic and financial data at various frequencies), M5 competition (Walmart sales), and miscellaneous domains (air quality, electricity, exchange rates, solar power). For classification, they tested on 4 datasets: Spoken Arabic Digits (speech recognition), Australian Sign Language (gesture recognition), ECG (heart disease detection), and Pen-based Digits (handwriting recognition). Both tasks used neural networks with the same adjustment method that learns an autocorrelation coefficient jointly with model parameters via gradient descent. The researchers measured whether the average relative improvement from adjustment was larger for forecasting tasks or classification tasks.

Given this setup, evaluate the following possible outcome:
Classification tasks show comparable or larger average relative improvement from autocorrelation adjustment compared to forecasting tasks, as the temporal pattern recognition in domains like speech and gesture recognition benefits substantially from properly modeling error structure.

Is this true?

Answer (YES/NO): NO